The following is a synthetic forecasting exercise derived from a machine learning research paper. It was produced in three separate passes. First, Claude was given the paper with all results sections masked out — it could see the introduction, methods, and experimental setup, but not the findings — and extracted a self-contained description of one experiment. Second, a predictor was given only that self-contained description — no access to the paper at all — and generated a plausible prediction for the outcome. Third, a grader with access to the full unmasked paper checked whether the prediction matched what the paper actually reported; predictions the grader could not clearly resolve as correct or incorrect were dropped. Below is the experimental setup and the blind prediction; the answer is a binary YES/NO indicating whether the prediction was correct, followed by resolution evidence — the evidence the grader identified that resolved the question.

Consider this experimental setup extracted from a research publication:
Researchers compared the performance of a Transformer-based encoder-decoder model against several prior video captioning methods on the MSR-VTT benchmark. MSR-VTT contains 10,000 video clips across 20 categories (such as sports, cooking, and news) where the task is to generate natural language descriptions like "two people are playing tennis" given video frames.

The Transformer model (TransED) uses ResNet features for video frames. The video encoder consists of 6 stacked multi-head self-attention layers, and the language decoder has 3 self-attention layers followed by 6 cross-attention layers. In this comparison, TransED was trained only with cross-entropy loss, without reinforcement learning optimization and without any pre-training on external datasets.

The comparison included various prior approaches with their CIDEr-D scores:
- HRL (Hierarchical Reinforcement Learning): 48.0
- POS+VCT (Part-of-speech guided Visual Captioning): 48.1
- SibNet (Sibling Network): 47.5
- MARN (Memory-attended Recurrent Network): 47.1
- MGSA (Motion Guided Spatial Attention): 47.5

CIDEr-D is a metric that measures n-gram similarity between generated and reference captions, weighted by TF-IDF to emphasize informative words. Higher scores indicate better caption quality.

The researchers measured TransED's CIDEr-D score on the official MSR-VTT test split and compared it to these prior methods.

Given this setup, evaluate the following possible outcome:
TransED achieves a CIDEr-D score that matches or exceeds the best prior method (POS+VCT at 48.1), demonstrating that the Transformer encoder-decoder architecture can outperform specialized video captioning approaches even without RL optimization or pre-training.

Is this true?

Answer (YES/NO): NO